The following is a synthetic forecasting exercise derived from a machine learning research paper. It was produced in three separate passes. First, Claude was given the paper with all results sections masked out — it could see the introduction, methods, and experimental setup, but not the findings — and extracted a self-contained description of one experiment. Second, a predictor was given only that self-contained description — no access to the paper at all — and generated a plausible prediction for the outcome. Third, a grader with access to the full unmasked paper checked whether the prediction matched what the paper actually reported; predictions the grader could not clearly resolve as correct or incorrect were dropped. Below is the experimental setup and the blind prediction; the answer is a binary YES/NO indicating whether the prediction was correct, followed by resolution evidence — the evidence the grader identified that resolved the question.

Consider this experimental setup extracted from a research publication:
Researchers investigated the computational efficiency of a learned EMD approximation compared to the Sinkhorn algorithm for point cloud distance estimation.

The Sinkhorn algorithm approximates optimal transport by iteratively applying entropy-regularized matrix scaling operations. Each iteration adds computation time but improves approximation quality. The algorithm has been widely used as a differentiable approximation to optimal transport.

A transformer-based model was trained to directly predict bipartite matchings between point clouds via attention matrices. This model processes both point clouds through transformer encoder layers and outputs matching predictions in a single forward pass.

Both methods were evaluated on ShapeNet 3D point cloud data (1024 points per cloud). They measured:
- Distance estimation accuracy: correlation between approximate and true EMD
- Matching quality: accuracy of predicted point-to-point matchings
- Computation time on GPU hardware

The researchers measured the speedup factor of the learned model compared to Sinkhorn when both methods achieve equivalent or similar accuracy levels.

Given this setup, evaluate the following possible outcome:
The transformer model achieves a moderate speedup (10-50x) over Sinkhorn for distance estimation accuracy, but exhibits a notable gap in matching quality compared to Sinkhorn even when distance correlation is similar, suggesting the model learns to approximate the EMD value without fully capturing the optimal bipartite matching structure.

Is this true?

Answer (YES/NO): NO